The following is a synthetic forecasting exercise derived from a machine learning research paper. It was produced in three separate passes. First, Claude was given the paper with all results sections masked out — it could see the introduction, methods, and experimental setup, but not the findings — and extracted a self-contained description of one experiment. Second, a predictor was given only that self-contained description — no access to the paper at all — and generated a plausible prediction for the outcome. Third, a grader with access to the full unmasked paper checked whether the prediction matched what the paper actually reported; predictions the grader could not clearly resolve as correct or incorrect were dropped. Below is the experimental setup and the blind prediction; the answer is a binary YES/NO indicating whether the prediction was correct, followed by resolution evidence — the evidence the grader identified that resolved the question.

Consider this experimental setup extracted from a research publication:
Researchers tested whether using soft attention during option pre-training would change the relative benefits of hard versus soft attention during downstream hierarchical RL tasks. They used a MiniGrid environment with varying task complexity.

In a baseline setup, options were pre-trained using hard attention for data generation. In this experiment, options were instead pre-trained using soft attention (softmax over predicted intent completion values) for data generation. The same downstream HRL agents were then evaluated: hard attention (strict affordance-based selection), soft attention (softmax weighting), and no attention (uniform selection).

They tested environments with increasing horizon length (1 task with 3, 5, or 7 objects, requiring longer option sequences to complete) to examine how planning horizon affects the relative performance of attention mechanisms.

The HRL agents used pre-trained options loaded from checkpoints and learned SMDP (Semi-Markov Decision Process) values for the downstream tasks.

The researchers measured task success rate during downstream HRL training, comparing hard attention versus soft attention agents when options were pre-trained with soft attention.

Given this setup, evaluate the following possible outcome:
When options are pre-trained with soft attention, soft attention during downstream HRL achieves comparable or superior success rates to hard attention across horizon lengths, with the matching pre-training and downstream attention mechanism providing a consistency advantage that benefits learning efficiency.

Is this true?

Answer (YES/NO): NO